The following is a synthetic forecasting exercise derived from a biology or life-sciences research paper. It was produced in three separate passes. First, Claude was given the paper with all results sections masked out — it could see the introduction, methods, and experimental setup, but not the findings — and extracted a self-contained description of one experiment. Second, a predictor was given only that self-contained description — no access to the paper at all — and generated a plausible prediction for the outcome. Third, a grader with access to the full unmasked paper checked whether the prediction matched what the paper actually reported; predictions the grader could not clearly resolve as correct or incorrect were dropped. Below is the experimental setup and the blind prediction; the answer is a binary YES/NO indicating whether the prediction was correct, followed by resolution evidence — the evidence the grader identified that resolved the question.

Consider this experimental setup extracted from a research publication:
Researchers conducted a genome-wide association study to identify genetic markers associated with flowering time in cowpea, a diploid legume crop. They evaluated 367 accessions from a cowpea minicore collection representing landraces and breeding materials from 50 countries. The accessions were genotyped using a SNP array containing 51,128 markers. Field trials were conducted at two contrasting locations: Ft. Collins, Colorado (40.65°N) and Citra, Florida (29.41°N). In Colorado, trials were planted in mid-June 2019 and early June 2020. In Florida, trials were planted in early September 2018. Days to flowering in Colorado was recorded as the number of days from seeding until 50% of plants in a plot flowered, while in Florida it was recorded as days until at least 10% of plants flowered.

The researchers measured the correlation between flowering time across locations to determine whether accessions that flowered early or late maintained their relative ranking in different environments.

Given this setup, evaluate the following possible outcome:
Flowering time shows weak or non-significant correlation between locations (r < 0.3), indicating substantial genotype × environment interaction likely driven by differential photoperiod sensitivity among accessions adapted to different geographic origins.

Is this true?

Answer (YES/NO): NO